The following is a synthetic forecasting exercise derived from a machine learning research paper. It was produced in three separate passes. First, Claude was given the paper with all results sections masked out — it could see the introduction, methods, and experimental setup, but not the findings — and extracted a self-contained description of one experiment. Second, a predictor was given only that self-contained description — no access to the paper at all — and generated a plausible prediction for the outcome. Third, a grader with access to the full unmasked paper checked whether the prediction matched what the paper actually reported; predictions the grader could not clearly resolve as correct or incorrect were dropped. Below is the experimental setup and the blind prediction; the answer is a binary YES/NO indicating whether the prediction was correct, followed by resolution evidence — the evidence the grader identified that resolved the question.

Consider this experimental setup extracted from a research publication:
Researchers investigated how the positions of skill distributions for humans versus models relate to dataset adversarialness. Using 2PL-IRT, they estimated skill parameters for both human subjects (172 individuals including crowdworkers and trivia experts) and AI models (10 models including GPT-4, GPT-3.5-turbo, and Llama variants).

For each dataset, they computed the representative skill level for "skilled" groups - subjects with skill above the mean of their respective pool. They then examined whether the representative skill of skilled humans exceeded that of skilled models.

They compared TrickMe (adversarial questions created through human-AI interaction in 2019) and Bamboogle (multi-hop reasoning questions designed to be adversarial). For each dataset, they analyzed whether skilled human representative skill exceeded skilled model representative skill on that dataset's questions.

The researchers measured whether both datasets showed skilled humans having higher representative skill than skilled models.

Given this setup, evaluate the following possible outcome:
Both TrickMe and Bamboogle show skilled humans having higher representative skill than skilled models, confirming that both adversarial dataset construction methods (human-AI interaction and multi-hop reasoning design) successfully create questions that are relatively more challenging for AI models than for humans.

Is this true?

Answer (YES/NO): NO